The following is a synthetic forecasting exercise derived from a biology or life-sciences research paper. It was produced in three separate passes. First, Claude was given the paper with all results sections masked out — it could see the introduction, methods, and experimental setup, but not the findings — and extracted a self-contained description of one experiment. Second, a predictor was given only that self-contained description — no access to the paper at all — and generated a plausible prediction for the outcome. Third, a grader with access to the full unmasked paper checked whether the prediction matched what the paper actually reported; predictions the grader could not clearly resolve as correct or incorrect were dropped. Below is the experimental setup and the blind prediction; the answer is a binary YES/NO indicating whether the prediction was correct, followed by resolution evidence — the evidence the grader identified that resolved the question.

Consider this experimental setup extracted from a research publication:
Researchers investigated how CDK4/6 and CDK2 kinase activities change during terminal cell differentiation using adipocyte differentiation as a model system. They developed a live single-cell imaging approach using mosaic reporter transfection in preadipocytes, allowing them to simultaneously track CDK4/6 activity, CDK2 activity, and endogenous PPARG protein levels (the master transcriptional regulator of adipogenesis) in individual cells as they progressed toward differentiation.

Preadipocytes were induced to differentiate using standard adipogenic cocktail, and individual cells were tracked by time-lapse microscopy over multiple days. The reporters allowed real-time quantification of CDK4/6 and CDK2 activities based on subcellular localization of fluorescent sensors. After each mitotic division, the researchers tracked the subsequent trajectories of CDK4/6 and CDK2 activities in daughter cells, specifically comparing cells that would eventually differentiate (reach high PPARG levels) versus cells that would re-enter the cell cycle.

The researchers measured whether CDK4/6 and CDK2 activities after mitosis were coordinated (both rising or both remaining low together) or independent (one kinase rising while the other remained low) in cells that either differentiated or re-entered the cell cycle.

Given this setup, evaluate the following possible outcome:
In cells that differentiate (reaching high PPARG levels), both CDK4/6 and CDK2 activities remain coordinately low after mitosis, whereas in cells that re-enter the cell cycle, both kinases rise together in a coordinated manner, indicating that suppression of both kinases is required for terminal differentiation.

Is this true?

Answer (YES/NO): YES